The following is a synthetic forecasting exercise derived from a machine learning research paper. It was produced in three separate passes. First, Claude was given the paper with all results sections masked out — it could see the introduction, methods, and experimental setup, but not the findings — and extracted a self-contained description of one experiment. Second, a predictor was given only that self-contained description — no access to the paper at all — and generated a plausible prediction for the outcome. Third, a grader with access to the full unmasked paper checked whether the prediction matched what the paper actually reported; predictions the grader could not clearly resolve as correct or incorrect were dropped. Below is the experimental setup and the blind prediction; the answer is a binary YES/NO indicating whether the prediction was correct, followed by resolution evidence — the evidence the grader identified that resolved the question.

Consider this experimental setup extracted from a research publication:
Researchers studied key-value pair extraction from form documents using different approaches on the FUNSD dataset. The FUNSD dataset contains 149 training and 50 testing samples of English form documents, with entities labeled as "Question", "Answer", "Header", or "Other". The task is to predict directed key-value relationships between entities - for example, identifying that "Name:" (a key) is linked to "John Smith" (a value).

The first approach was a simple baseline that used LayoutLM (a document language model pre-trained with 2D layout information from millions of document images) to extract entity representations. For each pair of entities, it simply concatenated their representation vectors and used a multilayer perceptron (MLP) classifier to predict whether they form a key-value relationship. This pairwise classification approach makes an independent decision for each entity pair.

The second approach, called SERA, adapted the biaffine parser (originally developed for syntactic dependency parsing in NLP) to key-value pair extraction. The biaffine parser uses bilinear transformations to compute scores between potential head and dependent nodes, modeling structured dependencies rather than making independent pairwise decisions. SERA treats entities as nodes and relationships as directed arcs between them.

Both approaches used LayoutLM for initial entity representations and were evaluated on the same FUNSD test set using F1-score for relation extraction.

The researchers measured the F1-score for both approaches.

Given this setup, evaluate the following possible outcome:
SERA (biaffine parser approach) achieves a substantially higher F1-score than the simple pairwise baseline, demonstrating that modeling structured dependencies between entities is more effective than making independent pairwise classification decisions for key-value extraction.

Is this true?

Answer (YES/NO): YES